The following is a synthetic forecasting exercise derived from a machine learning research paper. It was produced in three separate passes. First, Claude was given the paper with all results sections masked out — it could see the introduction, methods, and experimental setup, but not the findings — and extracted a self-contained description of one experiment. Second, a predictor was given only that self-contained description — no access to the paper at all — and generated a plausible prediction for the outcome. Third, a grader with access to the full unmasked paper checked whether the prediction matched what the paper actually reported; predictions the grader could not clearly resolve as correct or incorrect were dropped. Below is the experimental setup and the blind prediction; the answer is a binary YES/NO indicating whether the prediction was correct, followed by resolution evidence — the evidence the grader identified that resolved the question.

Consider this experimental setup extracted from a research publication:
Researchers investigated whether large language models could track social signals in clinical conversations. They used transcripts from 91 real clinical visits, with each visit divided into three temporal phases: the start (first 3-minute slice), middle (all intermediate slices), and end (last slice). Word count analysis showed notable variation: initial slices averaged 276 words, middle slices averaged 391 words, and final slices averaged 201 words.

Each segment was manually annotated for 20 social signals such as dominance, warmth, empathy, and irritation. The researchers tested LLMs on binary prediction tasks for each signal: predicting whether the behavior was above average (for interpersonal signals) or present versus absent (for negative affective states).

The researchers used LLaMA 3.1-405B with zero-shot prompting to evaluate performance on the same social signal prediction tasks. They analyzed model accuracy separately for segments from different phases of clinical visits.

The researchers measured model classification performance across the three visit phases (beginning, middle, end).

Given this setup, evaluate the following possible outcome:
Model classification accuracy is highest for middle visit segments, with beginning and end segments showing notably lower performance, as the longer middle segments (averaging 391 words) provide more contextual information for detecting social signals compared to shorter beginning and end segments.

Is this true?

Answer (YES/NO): NO